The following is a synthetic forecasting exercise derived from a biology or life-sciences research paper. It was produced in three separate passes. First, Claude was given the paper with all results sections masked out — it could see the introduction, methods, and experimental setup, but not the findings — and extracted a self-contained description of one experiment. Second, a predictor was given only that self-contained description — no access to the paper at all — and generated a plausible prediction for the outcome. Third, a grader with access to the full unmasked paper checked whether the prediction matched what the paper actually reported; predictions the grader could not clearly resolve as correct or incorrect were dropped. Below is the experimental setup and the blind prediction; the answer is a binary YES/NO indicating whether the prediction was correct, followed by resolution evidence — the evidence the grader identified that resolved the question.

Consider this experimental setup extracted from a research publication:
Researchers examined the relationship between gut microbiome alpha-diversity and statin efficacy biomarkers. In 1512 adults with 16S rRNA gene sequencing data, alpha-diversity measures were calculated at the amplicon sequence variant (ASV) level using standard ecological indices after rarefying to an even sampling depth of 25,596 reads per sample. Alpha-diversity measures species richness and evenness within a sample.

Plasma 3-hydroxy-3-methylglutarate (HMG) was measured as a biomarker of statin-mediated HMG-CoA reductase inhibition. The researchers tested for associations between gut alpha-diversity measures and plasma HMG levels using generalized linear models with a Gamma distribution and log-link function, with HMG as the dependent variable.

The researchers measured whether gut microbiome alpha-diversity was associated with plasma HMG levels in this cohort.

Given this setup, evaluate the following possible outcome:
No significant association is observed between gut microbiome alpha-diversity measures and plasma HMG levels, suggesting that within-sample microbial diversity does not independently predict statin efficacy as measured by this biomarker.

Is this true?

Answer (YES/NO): NO